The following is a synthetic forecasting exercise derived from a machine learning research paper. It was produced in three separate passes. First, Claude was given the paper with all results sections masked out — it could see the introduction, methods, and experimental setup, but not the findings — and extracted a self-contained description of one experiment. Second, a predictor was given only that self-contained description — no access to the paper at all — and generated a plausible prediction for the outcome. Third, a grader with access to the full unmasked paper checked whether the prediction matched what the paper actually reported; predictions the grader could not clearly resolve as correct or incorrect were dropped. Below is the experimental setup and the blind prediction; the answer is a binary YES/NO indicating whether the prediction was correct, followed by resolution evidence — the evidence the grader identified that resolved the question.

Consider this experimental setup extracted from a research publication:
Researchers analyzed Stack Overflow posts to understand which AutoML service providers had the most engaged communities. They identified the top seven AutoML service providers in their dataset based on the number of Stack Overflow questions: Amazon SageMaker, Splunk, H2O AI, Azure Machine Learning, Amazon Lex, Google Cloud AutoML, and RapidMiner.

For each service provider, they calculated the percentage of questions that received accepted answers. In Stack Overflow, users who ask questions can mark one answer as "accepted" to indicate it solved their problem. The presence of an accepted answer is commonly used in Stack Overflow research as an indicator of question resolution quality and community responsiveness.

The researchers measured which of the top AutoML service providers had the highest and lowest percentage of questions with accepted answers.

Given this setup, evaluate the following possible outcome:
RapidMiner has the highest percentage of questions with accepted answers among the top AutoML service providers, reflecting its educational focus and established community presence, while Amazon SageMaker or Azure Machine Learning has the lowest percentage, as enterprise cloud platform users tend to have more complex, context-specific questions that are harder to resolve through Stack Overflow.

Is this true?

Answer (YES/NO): NO